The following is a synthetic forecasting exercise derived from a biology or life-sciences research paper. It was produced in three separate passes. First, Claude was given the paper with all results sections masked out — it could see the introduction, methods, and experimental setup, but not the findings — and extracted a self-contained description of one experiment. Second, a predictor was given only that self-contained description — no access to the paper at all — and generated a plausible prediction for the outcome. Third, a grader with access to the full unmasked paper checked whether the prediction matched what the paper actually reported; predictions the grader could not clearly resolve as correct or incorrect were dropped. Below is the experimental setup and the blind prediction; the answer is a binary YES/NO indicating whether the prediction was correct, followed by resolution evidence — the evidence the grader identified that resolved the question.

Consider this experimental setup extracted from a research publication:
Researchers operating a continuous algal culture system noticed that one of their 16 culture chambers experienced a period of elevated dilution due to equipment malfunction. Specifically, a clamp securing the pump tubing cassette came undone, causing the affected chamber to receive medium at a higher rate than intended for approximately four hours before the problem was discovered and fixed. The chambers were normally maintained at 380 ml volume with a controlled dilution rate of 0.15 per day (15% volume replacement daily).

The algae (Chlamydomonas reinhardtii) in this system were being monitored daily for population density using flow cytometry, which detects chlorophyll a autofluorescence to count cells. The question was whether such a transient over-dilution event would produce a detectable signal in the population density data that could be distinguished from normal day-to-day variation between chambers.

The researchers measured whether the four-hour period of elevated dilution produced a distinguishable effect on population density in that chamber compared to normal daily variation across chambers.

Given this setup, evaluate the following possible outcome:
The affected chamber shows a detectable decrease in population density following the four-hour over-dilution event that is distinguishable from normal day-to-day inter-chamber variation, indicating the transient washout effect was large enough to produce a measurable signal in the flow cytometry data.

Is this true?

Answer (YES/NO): YES